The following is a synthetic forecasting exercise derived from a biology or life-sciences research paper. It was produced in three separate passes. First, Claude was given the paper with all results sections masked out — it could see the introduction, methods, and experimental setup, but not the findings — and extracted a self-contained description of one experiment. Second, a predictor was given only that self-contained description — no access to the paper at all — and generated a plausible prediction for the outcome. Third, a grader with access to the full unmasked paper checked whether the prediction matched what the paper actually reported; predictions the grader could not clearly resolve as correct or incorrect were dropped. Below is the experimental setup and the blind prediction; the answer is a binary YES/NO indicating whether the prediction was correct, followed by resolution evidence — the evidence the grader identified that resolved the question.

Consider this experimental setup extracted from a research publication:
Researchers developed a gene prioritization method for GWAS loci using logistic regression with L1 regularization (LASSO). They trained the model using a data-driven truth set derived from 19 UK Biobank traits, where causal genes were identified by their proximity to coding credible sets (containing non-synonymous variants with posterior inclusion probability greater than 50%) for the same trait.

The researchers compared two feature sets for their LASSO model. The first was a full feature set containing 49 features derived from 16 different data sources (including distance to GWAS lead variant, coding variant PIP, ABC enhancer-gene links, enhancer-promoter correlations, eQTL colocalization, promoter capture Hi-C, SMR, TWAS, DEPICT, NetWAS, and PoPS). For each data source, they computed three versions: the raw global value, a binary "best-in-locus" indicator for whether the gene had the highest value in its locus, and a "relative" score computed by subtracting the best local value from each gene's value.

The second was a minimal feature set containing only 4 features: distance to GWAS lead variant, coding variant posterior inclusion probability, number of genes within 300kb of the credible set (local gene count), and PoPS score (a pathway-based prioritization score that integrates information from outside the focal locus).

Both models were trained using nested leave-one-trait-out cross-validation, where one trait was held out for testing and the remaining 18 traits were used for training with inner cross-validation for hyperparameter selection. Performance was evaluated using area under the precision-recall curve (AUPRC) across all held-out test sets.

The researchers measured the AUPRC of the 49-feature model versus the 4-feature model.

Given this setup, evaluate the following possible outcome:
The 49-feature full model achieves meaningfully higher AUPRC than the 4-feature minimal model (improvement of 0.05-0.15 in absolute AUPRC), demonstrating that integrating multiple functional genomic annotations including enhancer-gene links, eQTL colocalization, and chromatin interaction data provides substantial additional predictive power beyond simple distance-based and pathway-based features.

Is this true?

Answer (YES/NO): NO